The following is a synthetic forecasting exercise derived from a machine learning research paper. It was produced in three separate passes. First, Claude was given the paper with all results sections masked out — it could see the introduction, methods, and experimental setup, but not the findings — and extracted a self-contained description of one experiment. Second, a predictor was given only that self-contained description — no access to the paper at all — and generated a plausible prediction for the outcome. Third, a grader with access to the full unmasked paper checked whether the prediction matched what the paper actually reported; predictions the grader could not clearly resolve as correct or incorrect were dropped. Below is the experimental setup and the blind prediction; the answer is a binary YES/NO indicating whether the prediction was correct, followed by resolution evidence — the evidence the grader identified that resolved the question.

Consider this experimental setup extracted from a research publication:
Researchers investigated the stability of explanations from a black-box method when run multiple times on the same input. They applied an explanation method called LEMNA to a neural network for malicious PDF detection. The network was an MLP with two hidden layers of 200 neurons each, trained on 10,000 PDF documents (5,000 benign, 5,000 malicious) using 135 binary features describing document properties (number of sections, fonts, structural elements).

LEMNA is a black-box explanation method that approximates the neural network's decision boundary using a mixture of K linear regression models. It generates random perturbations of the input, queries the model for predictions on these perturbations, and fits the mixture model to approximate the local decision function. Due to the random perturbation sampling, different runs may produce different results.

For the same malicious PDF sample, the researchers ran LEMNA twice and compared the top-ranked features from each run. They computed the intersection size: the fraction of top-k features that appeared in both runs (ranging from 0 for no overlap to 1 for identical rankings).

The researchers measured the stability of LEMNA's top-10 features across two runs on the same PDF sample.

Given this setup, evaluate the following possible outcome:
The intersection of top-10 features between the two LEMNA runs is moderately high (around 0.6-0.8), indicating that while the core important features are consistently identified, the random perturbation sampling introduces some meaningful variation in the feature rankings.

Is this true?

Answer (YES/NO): NO